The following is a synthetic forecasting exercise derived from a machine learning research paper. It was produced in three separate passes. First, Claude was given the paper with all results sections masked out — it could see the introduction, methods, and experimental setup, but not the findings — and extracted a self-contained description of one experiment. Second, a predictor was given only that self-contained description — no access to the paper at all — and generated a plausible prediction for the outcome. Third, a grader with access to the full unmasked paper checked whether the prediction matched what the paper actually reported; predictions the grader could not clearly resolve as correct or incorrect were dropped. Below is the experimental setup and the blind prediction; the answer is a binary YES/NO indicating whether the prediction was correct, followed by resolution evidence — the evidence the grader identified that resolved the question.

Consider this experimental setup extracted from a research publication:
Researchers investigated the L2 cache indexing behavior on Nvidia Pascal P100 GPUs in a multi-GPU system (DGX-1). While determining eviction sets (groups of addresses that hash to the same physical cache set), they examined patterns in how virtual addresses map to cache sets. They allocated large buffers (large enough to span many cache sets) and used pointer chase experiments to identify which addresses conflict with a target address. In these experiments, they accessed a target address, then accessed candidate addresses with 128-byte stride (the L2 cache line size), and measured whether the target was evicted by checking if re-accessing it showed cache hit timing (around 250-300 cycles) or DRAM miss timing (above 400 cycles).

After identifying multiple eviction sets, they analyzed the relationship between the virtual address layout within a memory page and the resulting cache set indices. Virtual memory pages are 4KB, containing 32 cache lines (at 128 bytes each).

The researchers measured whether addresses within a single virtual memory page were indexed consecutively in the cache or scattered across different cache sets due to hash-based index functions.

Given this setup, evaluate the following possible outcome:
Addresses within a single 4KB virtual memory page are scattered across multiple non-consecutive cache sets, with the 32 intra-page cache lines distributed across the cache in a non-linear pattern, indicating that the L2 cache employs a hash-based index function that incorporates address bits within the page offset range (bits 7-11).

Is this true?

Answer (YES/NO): NO